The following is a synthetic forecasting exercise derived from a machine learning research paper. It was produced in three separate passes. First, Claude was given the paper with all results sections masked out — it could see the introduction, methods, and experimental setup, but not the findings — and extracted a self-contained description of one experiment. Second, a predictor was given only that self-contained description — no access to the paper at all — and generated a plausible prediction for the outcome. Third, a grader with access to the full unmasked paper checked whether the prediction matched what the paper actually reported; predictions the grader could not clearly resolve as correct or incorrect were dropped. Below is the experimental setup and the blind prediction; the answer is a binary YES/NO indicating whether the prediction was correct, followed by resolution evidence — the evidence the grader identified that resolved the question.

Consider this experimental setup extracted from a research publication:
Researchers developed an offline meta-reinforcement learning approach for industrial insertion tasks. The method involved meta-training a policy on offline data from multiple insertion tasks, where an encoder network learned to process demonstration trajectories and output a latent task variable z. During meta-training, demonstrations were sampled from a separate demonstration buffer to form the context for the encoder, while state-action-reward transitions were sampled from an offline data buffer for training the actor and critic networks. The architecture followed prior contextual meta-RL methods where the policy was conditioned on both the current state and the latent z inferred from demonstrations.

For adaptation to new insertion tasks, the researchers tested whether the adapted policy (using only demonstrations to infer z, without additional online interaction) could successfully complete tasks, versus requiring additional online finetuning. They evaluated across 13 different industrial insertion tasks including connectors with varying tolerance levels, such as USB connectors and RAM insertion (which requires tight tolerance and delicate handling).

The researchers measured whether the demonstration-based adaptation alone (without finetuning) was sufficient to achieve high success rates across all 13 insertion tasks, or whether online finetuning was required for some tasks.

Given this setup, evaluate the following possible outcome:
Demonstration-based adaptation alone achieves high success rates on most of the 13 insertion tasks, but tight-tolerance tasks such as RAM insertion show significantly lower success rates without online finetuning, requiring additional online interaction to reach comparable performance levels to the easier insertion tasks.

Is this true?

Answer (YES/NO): YES